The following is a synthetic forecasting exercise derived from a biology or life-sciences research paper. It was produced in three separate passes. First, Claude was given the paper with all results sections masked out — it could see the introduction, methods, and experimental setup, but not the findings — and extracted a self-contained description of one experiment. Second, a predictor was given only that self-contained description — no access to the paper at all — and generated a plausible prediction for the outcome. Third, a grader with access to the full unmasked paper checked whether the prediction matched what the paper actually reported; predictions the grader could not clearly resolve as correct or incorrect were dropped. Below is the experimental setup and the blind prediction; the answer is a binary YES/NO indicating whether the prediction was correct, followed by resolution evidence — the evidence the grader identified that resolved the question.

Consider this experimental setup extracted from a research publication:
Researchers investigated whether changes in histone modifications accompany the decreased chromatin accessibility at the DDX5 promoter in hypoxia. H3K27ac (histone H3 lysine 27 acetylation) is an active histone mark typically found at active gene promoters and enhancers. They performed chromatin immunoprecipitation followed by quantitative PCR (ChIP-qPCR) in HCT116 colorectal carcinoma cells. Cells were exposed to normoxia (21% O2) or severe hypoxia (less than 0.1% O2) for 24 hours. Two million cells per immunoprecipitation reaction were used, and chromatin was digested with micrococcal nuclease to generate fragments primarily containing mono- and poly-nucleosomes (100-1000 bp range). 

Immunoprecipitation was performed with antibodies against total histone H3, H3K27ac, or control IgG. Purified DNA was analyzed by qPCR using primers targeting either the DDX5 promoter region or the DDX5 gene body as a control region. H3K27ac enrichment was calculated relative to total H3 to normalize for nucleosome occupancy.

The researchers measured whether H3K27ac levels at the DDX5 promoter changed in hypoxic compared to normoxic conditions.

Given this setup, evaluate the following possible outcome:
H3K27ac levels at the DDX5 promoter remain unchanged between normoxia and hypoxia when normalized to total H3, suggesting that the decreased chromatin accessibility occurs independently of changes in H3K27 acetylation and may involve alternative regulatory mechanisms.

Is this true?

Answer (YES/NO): NO